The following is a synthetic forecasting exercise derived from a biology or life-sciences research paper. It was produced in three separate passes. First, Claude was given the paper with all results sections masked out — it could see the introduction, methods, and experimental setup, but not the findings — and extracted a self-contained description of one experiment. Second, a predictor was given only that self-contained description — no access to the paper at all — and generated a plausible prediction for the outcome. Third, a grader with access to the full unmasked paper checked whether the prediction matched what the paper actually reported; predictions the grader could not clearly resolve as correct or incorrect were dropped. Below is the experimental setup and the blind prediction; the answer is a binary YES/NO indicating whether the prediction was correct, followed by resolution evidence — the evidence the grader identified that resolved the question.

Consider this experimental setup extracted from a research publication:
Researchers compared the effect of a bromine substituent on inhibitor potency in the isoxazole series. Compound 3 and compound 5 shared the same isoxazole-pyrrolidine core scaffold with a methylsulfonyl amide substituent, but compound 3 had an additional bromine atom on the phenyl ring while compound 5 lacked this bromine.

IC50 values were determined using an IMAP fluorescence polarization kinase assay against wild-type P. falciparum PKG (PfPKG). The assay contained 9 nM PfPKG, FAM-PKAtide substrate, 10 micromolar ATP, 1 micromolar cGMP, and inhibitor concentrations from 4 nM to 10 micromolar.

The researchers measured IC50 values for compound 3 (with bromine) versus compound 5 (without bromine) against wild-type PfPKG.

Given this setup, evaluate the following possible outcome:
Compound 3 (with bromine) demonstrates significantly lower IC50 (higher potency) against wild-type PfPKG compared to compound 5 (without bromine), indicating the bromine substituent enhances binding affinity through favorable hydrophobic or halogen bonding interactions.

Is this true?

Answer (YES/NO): NO